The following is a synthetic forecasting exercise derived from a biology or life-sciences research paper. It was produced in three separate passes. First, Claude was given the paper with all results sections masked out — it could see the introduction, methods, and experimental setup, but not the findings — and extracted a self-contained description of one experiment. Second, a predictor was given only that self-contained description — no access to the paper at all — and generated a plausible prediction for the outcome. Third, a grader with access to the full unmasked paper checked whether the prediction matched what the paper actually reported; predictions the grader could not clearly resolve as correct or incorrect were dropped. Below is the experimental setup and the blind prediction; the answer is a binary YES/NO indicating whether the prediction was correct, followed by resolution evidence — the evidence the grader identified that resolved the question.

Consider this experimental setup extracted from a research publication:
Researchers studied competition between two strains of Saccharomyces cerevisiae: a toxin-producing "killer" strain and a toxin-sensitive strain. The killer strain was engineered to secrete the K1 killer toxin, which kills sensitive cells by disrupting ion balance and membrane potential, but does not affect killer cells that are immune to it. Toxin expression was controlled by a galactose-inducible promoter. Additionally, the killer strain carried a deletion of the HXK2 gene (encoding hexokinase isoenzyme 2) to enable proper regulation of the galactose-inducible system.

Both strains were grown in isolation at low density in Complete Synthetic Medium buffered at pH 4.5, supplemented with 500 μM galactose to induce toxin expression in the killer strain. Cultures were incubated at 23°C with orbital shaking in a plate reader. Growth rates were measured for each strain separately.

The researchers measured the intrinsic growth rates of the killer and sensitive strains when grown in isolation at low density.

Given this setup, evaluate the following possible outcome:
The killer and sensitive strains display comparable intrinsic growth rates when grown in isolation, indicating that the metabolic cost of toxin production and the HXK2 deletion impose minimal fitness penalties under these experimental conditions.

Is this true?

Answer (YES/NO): NO